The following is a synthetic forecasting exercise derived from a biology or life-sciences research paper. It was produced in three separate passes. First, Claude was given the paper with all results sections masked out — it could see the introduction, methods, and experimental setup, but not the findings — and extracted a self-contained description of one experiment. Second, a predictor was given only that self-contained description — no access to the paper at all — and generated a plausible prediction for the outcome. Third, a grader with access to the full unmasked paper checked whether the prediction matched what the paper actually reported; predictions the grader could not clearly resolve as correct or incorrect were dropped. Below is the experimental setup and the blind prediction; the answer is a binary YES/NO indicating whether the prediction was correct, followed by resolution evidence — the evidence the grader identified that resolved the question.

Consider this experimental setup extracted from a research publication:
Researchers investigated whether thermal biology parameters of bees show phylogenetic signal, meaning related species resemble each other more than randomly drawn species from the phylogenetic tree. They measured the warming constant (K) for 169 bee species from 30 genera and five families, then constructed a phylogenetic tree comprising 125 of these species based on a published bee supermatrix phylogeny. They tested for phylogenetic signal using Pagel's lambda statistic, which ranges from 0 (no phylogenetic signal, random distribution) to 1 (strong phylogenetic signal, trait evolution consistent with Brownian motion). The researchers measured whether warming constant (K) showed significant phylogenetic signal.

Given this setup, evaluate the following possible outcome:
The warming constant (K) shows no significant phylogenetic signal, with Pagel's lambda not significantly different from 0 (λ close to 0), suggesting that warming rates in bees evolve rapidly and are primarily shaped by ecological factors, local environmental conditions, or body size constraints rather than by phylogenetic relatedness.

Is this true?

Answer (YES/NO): NO